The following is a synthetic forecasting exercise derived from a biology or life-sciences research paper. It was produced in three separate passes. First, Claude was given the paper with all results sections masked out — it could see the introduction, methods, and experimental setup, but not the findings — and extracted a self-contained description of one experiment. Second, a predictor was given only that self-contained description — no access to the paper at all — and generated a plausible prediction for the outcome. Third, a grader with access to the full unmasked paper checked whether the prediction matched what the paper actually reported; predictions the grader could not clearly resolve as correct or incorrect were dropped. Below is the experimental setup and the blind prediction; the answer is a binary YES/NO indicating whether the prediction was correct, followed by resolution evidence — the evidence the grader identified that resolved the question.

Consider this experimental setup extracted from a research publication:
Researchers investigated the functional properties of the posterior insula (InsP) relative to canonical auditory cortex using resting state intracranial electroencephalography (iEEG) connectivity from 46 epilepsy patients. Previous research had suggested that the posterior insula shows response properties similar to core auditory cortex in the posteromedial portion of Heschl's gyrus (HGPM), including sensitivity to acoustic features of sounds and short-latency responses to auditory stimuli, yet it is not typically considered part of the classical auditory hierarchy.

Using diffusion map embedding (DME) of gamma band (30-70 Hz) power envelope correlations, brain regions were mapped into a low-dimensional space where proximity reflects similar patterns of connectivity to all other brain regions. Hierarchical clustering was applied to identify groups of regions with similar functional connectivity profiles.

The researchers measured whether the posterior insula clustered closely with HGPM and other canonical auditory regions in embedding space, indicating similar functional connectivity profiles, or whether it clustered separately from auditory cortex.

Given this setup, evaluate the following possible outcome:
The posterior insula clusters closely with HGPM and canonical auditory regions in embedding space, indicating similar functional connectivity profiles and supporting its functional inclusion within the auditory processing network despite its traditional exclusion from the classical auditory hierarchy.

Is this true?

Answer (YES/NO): NO